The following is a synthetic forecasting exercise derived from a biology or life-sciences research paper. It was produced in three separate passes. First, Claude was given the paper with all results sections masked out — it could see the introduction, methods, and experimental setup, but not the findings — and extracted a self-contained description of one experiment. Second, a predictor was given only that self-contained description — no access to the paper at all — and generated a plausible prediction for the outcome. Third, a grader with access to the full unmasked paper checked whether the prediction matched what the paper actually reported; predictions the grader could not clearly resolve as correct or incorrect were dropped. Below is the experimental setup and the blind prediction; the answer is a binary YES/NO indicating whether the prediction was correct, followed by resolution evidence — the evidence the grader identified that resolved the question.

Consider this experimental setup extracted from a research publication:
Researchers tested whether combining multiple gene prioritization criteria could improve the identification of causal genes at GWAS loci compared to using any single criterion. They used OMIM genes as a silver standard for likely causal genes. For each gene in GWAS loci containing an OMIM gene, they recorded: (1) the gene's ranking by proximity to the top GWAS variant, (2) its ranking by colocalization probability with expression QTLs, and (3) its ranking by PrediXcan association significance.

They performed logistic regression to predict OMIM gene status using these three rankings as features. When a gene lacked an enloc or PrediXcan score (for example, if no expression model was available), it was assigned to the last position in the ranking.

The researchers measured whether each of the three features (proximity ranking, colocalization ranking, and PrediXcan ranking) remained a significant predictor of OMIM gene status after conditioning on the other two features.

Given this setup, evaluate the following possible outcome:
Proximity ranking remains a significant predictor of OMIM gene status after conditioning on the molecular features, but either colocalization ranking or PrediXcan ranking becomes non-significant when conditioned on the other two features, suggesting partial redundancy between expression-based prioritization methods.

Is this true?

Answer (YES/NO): NO